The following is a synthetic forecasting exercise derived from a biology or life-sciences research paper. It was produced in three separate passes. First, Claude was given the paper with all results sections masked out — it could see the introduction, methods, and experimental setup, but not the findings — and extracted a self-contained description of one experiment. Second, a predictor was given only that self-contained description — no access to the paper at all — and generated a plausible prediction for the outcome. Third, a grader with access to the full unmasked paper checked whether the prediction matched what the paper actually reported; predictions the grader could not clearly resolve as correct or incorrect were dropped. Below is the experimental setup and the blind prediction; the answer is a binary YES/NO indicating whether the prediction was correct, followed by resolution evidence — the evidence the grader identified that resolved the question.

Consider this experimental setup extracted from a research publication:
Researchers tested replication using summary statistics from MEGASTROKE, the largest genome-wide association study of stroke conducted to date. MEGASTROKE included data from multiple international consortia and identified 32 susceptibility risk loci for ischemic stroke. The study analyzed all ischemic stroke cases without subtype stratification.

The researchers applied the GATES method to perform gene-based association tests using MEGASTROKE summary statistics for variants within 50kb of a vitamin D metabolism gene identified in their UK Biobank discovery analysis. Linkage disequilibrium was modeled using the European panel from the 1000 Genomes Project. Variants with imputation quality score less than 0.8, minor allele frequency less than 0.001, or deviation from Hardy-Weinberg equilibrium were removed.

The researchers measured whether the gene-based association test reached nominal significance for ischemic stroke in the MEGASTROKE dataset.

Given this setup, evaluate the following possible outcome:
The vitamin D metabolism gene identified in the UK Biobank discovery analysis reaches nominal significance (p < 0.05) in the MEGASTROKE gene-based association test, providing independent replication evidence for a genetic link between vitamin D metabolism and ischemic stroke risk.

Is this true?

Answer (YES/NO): YES